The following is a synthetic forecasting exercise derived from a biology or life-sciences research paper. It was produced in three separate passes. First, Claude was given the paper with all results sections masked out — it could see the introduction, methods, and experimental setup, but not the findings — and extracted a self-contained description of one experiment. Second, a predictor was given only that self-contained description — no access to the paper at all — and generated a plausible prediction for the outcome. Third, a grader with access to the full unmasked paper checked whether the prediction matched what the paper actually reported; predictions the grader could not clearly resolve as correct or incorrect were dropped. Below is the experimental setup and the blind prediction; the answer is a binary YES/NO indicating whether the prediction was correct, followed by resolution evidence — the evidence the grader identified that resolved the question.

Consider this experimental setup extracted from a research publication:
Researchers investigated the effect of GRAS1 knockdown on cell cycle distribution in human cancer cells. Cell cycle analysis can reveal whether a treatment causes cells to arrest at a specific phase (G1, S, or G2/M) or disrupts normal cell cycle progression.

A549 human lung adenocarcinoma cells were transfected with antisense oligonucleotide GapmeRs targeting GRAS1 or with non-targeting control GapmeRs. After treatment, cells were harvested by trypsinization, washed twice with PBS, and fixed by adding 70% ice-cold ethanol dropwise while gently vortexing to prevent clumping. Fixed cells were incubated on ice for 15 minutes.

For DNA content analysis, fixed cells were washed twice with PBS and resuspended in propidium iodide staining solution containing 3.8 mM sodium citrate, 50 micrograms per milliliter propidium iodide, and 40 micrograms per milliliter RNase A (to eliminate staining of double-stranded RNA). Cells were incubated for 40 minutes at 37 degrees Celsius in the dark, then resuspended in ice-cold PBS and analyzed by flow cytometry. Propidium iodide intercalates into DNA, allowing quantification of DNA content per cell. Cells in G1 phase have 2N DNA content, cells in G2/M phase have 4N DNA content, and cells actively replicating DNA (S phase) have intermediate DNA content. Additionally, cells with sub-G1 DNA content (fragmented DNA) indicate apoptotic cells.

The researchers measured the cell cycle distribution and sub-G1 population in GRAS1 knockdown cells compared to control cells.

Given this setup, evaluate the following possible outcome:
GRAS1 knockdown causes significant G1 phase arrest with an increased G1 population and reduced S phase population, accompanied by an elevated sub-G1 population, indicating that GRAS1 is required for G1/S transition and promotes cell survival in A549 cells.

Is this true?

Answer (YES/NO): NO